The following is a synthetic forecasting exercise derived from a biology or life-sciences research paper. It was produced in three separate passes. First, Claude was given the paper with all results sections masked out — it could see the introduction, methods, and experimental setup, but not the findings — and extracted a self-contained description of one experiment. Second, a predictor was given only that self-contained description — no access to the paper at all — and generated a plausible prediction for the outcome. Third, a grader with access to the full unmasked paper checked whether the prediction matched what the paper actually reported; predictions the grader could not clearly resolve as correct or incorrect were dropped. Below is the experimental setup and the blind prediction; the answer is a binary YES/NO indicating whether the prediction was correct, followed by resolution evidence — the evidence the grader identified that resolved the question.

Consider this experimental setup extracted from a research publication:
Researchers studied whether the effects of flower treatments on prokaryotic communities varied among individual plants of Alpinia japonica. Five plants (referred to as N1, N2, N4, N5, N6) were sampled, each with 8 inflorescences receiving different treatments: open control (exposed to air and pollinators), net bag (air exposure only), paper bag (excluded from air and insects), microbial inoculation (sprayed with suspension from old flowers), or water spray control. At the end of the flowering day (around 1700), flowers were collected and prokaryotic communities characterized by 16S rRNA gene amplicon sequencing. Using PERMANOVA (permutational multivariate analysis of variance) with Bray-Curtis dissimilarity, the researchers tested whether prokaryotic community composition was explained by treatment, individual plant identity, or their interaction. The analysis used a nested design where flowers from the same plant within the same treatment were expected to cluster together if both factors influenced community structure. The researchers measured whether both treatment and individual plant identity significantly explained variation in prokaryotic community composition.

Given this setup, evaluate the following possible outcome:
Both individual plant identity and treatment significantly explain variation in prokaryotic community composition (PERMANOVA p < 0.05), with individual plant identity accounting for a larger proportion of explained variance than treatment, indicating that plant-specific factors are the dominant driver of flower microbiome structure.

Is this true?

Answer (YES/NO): NO